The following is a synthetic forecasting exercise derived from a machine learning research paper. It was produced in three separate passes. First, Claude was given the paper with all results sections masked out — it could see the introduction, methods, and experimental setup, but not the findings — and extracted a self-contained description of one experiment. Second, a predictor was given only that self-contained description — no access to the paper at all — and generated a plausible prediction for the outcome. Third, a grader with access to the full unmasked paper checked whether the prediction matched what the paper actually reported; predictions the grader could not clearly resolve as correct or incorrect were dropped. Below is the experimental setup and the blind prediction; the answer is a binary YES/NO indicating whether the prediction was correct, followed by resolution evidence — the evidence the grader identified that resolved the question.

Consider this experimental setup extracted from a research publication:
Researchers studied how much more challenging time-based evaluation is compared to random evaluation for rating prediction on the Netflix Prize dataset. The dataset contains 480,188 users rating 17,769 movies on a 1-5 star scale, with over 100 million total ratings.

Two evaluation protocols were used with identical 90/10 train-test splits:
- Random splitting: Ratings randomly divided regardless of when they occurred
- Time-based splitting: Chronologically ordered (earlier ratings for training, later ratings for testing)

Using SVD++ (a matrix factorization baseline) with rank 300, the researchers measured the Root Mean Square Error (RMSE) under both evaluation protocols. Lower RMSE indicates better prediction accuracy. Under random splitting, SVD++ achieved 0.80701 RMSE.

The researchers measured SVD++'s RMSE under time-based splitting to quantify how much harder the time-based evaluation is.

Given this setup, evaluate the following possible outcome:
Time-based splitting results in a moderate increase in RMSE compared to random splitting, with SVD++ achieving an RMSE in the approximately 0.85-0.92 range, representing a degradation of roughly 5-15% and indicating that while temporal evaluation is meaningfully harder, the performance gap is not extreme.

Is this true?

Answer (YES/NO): YES